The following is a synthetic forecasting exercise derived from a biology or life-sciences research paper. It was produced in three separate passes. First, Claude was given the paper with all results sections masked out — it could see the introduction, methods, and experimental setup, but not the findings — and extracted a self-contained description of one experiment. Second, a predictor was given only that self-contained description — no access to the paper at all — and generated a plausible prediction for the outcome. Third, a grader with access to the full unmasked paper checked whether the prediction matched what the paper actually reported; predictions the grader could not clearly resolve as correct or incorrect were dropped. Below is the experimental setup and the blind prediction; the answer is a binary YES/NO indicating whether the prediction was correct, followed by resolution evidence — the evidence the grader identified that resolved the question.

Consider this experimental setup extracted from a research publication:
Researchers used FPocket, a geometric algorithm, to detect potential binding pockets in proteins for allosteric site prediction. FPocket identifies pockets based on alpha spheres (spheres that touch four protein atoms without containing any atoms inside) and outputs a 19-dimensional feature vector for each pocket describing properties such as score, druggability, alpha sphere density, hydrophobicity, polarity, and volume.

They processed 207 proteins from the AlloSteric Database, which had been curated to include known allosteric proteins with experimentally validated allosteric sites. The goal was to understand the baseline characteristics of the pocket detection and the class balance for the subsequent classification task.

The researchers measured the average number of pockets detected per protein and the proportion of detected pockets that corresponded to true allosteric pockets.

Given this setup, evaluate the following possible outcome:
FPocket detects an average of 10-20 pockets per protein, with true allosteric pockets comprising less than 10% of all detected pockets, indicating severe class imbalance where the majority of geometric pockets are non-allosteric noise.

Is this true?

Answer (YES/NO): YES